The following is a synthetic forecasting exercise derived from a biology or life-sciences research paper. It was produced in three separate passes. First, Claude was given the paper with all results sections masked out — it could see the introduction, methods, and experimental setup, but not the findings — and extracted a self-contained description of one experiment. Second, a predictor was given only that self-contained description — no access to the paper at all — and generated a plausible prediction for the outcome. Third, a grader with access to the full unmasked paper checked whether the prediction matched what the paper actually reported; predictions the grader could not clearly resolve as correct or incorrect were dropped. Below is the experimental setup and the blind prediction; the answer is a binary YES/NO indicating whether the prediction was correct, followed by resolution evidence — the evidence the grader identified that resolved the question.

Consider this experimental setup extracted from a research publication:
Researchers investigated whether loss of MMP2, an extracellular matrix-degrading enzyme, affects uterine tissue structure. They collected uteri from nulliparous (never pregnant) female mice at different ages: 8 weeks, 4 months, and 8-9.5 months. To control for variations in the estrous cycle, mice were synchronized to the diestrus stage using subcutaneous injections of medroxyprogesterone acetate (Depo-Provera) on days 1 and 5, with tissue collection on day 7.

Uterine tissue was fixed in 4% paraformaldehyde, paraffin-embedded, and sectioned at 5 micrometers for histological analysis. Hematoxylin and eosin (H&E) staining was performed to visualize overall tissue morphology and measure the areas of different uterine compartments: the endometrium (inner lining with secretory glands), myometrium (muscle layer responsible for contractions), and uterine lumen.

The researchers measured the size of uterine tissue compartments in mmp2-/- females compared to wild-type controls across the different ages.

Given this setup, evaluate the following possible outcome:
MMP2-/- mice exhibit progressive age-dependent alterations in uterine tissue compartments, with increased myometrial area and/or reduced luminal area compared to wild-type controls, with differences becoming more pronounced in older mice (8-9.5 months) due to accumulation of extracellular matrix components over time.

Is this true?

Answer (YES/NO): NO